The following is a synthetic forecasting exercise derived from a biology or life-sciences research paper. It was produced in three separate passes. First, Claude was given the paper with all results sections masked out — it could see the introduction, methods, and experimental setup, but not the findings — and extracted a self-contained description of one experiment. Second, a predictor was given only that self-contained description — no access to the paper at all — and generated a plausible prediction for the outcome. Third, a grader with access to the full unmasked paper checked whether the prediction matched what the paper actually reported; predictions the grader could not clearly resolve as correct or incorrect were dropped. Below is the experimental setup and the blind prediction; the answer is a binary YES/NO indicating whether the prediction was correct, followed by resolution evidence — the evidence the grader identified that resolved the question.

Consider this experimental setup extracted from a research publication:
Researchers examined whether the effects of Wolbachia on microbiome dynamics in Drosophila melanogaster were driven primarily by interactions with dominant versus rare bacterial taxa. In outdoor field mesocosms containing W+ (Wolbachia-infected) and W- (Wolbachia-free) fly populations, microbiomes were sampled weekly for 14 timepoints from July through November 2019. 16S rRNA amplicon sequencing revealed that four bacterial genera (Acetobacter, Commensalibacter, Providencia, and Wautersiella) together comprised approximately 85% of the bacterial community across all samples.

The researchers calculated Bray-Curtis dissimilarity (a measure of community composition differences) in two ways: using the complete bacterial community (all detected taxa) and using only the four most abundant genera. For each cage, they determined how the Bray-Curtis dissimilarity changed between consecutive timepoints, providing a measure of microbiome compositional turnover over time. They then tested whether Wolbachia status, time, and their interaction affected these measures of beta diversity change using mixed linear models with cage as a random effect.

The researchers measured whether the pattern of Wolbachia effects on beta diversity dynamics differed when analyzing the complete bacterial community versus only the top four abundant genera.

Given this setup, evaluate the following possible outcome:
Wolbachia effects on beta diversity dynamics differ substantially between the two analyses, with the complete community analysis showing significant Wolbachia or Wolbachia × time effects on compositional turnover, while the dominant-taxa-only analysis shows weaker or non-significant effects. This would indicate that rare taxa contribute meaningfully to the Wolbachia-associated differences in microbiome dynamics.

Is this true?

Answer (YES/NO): NO